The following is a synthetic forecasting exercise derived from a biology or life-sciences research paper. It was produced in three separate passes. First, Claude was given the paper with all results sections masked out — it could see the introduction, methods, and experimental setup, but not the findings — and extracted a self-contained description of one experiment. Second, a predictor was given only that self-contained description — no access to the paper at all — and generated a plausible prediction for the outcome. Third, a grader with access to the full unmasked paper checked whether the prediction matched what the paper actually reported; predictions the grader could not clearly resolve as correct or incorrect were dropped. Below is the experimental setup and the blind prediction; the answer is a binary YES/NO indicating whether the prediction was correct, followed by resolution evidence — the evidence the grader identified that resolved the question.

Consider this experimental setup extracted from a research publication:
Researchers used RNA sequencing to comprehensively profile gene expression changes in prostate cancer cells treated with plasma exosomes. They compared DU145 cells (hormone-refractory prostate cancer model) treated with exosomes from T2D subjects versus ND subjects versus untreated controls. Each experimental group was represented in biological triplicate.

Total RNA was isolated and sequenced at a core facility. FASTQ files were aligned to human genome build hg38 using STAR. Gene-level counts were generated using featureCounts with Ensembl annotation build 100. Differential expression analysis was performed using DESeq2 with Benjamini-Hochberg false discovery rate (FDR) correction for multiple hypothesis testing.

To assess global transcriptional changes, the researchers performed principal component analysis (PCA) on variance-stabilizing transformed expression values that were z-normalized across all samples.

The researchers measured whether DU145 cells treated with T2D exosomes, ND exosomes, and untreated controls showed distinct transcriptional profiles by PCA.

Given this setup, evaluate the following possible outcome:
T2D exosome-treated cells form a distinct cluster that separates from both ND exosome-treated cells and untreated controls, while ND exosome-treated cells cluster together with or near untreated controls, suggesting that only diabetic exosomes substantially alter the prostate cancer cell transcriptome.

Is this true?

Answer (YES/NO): YES